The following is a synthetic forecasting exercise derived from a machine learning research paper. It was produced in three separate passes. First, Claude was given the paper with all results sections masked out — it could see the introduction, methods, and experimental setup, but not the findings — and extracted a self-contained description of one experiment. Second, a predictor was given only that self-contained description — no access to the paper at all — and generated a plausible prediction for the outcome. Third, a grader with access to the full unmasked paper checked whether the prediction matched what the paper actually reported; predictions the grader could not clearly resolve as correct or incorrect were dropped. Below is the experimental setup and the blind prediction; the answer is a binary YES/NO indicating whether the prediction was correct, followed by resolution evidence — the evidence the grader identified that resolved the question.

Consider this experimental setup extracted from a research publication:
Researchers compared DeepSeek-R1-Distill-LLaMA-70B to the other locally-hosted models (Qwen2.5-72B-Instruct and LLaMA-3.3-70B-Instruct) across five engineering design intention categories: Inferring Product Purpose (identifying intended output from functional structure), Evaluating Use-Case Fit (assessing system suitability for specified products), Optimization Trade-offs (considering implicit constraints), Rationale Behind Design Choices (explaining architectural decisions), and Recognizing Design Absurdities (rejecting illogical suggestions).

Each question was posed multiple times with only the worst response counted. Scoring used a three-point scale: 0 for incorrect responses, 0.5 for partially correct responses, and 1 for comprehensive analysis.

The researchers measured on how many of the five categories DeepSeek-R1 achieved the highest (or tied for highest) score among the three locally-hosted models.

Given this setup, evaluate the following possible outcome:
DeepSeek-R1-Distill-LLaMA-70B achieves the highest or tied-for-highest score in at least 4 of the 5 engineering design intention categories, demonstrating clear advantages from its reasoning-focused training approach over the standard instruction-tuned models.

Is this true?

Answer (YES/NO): NO